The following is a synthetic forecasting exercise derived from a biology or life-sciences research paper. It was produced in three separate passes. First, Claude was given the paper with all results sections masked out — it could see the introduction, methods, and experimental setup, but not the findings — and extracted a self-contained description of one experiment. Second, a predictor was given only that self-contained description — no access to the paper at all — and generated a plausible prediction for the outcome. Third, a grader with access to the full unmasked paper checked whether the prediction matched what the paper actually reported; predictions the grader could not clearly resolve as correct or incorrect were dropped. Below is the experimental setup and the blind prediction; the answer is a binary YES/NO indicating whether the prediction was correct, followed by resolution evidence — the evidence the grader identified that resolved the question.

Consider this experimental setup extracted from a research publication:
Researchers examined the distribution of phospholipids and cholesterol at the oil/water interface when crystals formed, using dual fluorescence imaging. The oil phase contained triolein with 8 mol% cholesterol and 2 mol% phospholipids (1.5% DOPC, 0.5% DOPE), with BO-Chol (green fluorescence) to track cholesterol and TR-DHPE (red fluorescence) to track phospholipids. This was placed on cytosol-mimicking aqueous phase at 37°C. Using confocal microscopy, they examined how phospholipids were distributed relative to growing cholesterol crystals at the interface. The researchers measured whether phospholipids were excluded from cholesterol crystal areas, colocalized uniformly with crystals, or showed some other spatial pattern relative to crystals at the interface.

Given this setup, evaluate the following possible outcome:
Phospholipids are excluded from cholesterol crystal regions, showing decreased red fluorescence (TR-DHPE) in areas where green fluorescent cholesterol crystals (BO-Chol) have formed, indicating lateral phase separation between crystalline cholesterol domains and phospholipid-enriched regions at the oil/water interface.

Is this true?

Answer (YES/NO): NO